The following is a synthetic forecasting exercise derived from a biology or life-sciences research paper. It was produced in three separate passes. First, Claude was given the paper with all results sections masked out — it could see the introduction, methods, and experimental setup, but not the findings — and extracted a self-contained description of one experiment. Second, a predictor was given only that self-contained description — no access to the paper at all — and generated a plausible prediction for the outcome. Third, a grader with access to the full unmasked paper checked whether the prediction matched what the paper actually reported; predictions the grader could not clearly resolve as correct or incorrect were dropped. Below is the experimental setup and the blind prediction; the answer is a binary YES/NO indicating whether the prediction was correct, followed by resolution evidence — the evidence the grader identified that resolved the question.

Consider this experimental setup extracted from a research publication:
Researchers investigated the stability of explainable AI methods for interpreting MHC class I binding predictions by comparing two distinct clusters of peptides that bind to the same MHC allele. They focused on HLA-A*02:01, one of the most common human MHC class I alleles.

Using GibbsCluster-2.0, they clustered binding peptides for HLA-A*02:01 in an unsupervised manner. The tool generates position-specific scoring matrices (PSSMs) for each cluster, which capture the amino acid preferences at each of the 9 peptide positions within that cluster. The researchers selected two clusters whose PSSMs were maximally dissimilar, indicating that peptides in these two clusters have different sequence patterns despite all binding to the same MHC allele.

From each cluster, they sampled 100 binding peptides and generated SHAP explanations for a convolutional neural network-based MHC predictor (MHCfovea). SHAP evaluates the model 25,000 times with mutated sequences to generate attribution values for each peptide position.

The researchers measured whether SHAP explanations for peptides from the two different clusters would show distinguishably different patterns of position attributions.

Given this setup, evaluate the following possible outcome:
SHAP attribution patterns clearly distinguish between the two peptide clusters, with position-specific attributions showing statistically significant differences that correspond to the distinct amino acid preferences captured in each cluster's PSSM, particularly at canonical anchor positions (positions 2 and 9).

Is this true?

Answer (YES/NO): NO